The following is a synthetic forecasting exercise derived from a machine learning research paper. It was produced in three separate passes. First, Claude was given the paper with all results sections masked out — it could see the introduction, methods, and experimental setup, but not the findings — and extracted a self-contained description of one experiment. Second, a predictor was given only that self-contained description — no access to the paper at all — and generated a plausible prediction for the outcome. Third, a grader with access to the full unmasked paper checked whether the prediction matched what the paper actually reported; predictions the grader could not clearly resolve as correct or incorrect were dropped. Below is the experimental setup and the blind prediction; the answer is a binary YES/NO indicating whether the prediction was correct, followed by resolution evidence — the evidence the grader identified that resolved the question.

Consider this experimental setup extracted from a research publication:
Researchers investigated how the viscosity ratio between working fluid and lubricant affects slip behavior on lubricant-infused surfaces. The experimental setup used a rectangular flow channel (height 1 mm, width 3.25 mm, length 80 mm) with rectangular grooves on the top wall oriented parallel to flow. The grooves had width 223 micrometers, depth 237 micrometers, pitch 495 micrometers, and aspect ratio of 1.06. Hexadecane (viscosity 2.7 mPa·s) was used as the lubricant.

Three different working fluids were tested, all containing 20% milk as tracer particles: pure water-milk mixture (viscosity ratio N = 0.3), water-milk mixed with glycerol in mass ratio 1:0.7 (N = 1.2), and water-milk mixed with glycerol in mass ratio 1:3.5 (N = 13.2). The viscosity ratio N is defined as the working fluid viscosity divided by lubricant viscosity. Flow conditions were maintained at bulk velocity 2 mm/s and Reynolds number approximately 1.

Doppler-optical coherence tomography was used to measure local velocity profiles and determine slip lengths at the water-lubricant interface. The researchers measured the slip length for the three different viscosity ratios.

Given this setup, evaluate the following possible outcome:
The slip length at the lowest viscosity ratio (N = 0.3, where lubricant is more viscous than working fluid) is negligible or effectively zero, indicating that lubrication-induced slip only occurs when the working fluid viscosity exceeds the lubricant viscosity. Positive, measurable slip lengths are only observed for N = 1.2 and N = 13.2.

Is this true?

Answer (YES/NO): NO